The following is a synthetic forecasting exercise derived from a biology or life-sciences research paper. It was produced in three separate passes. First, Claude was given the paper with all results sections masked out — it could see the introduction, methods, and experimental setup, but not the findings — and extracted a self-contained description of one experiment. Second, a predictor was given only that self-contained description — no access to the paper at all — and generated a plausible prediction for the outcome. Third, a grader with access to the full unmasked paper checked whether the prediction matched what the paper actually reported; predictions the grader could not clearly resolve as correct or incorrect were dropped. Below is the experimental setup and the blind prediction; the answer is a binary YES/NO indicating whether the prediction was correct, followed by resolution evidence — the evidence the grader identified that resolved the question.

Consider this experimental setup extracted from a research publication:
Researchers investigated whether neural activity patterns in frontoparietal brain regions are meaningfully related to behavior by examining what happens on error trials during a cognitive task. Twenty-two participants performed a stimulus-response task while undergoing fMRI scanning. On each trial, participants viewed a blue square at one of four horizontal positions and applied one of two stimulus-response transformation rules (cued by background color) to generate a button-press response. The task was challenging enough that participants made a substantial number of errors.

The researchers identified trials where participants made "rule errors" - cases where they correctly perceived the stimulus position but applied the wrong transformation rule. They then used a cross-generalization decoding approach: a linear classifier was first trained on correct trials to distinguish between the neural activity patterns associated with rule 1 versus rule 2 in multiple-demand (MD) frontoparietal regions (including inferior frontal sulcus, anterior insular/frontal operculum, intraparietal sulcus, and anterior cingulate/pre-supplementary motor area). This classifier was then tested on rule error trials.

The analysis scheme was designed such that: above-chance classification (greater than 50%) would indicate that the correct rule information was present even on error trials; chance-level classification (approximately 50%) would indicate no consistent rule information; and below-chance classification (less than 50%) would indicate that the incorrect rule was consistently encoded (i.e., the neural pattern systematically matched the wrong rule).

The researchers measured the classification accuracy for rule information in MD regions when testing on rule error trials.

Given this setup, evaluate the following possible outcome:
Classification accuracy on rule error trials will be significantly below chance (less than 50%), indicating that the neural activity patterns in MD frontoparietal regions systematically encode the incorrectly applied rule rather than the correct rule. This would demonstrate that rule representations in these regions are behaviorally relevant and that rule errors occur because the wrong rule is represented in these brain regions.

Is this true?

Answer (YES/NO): YES